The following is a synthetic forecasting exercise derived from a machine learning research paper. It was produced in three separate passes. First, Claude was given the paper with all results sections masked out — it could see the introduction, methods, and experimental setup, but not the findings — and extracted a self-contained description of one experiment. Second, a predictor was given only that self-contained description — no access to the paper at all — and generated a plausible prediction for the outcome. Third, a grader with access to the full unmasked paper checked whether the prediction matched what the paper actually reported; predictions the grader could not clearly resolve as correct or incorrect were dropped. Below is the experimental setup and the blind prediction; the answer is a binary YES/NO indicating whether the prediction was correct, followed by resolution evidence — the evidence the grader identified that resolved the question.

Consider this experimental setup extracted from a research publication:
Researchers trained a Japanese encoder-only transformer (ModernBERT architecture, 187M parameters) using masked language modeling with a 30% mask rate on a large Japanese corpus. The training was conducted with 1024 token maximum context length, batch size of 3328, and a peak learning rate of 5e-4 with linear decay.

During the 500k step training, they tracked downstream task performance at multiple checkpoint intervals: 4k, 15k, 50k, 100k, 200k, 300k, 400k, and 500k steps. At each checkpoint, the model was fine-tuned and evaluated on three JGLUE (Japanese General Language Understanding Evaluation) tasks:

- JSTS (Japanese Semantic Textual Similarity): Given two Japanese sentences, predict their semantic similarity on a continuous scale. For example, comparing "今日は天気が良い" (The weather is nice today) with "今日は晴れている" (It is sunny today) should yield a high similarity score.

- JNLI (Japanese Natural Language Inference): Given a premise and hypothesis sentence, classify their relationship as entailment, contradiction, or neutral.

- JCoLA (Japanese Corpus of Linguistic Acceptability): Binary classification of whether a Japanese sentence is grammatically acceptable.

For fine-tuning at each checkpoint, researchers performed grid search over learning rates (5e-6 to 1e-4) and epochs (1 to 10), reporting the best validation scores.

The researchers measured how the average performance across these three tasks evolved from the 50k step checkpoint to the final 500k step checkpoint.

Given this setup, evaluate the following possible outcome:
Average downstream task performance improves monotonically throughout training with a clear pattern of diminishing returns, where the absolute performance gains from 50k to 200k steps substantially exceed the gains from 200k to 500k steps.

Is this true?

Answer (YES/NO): NO